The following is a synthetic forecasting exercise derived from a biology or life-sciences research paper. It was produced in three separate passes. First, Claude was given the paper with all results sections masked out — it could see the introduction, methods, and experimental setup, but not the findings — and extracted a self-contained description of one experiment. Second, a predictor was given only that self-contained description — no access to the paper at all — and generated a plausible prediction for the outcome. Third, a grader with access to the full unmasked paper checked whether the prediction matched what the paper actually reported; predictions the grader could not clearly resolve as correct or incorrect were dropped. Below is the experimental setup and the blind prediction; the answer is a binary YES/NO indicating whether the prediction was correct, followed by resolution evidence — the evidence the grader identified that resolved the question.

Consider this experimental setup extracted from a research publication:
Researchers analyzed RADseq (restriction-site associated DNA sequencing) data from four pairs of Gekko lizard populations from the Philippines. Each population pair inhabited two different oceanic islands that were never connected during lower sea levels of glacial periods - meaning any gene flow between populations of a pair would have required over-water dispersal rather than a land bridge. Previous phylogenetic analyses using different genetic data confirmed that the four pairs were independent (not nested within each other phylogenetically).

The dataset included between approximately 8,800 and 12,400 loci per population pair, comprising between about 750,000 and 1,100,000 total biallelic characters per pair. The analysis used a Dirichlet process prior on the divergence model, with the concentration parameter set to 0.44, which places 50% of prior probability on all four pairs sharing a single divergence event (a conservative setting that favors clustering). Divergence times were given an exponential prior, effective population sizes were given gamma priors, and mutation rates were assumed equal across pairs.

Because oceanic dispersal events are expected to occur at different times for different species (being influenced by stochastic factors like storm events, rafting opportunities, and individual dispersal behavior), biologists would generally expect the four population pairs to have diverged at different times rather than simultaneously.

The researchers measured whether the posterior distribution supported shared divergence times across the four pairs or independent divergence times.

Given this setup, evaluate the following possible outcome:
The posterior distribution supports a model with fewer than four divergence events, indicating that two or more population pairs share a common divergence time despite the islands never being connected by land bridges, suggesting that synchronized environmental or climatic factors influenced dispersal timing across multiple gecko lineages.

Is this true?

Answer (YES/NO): NO